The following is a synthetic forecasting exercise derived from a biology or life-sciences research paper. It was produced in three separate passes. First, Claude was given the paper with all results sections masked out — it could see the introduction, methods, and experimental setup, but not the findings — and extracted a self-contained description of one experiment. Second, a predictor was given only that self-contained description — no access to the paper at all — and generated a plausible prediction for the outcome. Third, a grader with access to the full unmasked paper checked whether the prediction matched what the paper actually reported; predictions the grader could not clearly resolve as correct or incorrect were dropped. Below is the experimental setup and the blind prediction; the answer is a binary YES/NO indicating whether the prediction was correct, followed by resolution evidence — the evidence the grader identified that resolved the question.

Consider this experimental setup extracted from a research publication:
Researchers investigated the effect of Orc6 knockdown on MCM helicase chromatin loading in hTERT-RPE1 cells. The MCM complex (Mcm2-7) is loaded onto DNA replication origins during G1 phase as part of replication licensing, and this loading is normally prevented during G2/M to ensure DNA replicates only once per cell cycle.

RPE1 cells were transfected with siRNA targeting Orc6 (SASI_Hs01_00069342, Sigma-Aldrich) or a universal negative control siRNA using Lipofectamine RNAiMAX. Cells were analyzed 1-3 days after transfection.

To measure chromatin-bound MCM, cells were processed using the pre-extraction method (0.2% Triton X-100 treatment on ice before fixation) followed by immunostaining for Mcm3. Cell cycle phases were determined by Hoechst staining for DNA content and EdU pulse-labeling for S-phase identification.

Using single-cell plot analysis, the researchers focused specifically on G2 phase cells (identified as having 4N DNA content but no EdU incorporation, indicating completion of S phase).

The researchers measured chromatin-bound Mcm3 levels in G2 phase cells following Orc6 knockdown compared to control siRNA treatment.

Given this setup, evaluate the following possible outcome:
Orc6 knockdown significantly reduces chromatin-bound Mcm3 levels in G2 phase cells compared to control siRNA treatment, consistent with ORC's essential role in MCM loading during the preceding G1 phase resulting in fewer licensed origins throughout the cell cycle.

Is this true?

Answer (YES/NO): NO